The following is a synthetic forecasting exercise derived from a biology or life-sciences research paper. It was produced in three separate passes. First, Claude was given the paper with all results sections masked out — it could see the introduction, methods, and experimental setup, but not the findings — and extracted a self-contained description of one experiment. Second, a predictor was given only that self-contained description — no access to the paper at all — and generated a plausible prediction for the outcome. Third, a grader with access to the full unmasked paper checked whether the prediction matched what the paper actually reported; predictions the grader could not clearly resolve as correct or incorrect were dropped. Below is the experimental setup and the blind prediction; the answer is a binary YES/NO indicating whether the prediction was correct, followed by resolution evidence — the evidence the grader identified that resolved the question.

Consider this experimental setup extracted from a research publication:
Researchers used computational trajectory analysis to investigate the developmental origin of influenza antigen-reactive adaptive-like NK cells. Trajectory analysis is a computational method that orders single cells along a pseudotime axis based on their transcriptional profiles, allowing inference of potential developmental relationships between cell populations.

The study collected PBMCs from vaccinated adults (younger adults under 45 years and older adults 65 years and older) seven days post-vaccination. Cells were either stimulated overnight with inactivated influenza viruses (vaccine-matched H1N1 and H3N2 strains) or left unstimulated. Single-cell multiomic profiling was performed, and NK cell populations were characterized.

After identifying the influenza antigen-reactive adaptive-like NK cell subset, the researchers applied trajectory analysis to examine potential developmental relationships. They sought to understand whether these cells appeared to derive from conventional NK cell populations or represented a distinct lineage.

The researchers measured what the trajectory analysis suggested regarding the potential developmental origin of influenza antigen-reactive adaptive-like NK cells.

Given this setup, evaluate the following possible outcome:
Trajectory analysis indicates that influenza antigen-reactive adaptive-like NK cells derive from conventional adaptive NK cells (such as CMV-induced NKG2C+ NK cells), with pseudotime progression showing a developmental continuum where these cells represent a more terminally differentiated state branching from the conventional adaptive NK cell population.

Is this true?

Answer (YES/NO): NO